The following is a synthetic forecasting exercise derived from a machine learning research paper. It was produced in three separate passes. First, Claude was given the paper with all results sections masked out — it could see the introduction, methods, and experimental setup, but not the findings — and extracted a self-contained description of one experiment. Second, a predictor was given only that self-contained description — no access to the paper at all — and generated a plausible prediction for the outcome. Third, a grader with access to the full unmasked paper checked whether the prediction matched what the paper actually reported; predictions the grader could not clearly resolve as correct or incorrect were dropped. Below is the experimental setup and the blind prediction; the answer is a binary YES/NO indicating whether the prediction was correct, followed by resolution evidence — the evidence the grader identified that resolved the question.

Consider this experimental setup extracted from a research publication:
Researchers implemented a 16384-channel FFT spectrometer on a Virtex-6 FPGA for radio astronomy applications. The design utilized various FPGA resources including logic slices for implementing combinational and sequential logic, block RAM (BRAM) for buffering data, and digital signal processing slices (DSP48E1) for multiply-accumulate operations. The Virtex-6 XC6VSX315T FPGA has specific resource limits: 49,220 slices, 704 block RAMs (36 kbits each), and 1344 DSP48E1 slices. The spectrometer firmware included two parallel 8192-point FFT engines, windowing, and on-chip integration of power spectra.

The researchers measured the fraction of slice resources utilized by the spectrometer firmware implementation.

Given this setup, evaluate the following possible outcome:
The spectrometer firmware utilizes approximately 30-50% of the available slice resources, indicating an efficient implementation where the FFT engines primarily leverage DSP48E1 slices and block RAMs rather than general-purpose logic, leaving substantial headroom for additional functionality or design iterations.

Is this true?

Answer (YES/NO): NO